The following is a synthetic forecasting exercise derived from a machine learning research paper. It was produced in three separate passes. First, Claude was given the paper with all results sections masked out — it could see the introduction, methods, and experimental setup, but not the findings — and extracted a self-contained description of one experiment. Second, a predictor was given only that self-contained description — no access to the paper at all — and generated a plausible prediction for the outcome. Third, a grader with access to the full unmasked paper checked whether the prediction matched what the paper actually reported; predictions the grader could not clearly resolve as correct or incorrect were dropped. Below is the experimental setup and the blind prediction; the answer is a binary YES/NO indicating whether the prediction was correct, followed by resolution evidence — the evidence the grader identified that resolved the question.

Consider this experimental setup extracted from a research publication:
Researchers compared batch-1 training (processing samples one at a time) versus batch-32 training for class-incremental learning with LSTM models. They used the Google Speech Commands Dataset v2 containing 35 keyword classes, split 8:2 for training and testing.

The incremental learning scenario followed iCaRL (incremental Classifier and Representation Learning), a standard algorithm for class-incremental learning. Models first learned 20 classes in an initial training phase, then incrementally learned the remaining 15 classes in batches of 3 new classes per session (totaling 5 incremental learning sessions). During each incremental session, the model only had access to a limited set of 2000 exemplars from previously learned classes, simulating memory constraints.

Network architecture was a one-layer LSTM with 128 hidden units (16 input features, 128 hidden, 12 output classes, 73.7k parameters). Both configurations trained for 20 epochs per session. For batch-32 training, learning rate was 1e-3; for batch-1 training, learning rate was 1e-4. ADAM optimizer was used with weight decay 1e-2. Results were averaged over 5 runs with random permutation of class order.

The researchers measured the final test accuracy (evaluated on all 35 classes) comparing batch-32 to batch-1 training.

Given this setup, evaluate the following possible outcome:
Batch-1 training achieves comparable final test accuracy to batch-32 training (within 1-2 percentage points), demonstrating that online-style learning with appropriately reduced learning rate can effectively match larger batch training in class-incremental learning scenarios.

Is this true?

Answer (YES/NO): NO